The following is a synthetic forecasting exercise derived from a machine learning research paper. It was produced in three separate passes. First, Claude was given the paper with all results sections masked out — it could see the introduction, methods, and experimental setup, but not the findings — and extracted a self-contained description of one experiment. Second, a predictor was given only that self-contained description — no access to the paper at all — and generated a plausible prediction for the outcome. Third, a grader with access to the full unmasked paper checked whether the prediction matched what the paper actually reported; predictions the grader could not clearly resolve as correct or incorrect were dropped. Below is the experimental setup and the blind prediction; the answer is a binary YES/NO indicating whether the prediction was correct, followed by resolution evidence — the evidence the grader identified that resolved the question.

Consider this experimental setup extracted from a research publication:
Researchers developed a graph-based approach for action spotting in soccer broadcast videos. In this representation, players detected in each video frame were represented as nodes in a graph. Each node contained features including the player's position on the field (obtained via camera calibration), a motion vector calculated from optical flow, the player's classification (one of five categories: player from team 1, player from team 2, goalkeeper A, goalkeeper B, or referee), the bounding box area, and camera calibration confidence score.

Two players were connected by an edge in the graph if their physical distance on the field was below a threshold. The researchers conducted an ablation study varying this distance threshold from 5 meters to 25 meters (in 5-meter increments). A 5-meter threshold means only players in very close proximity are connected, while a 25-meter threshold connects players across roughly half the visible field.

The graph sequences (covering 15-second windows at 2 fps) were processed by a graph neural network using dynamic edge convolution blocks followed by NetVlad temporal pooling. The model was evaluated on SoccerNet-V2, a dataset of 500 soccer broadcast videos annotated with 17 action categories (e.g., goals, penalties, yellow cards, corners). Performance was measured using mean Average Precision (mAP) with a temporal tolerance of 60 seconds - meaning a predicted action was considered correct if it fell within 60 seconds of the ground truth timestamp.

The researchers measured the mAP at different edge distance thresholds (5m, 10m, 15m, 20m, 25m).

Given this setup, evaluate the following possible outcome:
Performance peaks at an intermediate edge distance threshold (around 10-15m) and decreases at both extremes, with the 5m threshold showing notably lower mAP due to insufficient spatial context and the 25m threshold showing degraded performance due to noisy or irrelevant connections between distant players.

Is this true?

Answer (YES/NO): NO